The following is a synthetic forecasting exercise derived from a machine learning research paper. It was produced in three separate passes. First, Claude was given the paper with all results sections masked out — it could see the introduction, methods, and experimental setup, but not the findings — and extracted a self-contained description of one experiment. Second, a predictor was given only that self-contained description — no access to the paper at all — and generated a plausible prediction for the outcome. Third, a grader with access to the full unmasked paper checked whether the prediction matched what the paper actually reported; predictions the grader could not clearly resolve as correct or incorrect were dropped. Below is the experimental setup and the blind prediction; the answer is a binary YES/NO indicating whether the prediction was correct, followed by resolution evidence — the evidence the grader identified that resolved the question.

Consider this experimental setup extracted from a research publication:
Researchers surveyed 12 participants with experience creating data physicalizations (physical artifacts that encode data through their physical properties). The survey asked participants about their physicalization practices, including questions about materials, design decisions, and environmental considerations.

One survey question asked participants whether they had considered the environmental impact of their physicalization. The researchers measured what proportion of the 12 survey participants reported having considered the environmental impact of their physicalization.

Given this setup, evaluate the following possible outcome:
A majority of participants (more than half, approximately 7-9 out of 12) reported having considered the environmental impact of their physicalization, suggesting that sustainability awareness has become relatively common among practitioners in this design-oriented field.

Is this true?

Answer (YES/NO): YES